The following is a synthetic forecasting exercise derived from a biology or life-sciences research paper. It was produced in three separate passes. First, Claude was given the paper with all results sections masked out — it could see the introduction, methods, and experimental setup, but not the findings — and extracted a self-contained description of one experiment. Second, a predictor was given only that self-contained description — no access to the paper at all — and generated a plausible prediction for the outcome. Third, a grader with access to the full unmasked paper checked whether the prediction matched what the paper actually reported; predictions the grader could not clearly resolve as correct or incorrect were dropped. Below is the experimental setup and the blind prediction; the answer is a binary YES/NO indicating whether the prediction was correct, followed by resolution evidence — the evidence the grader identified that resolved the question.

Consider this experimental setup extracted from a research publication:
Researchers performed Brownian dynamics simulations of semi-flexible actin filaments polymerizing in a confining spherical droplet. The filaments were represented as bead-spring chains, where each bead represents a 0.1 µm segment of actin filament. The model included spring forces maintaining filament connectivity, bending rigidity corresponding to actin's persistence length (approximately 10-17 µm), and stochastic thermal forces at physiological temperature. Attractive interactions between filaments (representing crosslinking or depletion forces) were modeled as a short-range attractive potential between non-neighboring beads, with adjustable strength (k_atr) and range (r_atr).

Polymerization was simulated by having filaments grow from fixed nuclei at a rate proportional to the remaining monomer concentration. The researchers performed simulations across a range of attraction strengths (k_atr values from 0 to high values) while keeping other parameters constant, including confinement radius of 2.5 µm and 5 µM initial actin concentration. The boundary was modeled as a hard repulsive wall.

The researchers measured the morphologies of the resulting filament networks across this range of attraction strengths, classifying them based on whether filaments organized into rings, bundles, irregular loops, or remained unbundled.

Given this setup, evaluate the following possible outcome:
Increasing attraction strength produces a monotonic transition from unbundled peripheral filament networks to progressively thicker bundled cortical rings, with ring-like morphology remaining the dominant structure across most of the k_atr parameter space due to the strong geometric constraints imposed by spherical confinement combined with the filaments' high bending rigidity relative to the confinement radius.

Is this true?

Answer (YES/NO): NO